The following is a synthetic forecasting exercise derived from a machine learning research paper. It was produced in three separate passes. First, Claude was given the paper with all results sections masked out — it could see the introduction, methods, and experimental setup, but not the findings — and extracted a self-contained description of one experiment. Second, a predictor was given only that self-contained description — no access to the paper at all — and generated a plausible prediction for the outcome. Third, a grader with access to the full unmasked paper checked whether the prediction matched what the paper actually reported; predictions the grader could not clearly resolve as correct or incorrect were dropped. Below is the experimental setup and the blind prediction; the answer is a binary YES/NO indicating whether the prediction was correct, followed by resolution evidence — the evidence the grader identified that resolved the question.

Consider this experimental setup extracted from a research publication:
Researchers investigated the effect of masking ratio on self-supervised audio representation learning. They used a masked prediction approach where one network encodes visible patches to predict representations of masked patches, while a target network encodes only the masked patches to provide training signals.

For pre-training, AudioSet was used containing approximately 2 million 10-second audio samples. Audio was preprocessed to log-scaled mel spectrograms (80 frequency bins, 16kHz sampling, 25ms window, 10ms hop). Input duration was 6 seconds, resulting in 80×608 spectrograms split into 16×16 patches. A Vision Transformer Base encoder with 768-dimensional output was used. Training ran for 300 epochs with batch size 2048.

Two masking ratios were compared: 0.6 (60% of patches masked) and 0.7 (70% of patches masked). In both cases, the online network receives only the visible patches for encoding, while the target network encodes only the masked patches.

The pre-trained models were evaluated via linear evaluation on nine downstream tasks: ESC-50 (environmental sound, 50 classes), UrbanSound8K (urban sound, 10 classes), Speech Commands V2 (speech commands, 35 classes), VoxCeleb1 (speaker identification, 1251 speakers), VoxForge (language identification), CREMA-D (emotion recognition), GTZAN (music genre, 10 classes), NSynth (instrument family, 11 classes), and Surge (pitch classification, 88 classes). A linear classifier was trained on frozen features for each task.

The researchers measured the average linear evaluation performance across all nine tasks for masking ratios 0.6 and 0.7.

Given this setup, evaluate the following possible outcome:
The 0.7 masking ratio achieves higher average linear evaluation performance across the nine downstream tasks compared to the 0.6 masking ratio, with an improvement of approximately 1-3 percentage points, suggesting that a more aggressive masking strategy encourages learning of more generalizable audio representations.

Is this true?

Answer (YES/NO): NO